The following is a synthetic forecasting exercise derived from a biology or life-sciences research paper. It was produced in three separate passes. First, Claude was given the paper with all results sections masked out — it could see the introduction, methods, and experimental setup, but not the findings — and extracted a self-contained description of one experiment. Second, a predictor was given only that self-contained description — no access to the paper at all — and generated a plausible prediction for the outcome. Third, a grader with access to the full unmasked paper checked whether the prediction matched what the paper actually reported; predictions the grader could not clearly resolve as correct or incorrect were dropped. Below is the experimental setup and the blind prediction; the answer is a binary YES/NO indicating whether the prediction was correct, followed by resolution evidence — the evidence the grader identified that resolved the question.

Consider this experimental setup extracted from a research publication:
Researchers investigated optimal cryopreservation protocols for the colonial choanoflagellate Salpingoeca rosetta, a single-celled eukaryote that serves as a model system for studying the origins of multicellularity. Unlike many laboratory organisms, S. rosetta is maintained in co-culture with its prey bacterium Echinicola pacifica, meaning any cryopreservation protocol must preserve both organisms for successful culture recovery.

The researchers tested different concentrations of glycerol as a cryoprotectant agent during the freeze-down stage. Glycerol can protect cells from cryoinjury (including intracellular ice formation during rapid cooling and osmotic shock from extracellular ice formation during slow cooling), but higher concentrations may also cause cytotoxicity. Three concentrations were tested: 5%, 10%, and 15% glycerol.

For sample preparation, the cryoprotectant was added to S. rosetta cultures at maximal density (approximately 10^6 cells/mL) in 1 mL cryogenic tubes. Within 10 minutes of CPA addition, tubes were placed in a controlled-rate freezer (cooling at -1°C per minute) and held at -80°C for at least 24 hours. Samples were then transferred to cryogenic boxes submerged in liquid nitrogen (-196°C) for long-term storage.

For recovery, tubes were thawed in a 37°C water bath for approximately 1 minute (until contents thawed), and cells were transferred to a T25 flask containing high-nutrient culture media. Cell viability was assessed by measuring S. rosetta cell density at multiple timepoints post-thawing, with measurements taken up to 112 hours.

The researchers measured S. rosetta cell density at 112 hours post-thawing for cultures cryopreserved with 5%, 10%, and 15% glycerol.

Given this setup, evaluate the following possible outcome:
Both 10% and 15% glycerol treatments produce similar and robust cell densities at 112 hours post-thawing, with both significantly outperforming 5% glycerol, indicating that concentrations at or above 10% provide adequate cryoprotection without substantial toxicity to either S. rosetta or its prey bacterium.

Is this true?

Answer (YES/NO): NO